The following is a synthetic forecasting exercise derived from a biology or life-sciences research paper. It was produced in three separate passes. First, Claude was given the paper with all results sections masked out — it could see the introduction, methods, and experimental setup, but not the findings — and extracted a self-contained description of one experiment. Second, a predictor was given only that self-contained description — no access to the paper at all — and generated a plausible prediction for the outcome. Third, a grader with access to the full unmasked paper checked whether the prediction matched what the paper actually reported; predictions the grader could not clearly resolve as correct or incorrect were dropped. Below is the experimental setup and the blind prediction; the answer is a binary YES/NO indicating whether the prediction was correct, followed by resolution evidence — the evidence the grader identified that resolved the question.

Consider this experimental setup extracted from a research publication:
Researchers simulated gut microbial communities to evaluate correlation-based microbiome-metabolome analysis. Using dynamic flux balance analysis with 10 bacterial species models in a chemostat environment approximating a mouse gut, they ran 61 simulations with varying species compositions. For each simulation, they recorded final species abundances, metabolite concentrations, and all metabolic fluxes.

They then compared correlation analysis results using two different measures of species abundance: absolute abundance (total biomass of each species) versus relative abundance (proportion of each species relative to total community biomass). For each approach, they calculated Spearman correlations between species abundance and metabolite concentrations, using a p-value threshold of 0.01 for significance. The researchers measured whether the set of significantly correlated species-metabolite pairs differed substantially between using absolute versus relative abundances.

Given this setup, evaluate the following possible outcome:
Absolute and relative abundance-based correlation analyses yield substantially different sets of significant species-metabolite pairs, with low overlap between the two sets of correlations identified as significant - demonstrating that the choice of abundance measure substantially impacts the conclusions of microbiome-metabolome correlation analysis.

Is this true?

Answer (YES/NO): NO